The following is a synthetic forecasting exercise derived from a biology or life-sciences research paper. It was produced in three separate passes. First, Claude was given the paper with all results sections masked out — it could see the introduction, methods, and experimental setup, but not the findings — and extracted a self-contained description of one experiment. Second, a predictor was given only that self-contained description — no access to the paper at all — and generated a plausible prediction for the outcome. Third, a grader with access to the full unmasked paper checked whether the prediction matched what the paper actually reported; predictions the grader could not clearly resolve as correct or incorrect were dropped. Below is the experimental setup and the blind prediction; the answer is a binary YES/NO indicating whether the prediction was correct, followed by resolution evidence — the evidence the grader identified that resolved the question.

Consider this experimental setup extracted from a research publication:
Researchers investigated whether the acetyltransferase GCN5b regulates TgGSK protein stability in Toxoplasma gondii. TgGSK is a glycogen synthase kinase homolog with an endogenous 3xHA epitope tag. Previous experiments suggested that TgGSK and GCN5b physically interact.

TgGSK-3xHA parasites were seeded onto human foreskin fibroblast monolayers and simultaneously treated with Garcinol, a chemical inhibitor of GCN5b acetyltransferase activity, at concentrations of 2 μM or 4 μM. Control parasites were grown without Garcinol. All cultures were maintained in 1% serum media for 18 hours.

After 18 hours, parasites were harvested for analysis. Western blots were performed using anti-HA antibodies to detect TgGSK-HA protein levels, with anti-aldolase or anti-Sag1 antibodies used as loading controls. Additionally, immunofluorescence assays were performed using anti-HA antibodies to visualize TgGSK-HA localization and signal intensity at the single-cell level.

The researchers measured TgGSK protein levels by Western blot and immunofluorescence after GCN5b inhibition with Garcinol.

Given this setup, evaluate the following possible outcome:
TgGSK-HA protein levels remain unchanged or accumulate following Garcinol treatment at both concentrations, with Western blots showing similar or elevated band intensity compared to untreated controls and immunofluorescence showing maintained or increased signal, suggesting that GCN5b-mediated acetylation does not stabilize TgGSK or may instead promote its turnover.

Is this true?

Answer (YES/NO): NO